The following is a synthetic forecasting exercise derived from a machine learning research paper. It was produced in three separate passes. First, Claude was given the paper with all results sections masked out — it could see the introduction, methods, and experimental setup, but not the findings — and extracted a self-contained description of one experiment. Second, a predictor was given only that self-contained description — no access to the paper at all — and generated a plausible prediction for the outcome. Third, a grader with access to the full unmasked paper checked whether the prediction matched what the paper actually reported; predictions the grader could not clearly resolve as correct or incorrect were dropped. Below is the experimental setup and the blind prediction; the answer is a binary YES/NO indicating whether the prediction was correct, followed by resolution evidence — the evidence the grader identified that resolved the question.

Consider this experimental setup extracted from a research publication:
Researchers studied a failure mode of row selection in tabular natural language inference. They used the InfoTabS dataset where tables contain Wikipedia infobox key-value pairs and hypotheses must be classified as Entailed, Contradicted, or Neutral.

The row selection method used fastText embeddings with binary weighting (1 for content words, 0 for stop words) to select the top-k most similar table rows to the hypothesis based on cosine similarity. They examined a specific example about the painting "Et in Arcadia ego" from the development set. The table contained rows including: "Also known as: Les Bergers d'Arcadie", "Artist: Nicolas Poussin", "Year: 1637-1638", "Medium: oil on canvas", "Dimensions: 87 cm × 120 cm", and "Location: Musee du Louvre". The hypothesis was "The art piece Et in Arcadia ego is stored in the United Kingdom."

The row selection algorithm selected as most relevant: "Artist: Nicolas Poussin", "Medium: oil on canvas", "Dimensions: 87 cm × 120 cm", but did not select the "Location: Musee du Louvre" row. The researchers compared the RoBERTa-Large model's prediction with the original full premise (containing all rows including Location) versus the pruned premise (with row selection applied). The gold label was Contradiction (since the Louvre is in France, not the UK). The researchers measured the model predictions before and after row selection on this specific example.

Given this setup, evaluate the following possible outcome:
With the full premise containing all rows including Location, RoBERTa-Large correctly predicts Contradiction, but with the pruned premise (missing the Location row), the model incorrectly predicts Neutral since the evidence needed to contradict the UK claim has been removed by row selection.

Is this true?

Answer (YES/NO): YES